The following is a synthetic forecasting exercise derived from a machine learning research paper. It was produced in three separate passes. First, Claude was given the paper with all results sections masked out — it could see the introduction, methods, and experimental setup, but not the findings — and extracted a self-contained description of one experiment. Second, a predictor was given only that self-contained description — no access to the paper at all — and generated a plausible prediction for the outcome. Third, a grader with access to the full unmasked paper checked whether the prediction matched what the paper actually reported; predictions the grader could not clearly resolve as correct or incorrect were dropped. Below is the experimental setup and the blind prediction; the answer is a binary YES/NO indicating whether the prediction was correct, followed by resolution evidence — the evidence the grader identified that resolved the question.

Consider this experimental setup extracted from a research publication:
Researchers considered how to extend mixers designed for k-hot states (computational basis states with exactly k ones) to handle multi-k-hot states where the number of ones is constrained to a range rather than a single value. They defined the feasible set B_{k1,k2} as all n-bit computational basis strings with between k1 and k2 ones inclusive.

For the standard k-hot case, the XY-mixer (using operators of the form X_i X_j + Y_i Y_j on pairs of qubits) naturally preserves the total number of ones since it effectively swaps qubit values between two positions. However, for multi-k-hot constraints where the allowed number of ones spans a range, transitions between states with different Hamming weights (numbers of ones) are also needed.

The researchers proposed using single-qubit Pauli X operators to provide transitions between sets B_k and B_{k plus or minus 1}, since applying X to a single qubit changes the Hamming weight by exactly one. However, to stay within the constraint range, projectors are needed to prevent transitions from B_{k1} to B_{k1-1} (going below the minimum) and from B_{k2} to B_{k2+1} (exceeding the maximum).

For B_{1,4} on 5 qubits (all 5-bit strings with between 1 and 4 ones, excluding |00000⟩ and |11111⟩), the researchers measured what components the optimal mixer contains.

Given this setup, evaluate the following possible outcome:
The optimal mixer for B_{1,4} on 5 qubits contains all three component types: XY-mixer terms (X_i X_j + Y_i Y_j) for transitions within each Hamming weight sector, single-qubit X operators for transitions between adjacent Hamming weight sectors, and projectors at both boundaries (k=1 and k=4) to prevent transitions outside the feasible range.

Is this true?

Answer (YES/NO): YES